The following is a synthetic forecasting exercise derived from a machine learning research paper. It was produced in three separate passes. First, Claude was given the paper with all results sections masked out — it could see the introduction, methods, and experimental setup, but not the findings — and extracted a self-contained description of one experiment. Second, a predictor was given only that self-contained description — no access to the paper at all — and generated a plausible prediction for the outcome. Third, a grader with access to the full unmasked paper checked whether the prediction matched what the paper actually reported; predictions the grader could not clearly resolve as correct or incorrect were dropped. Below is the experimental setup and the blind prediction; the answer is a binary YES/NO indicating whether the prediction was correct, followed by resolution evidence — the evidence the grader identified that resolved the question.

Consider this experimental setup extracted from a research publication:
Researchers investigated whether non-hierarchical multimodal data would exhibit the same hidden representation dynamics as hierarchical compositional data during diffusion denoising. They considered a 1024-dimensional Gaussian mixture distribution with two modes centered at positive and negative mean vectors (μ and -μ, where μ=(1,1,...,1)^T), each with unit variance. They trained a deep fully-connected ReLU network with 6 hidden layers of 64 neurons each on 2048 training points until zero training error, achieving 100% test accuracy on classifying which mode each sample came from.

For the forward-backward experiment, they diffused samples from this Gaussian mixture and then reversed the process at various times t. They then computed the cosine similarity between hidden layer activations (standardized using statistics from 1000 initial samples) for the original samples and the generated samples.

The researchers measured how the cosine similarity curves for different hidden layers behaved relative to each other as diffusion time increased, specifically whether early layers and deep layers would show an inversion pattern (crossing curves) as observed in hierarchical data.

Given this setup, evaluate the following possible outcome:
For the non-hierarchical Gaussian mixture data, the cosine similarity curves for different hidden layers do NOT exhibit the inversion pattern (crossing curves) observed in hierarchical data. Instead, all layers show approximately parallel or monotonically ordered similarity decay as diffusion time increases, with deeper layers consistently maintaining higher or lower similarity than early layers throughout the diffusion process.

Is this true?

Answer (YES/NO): YES